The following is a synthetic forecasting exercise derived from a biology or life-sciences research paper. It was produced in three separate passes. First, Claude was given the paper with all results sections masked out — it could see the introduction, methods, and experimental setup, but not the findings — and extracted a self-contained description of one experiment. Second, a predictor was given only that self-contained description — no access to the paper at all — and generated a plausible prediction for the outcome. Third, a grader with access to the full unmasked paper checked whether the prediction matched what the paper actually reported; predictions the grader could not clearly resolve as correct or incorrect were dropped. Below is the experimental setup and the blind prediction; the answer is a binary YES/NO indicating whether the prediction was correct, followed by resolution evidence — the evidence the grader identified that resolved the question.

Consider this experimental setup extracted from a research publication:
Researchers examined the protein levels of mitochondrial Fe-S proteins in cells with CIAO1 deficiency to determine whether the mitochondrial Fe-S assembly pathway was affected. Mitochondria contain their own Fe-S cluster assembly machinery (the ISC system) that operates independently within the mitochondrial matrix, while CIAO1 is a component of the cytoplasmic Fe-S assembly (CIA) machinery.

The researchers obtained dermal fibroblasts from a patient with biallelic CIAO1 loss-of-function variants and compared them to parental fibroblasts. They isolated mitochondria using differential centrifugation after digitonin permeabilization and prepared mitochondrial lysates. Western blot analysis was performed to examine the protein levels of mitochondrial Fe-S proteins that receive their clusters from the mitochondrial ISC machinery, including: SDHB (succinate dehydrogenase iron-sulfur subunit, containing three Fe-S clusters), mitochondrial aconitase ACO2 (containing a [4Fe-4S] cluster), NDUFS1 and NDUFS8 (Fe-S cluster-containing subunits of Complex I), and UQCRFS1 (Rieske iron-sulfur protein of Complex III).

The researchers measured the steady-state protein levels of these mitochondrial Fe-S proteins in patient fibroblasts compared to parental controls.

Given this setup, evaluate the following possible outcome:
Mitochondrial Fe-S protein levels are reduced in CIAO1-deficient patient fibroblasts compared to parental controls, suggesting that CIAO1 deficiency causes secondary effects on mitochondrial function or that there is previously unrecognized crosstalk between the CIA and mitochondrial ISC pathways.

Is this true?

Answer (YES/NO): NO